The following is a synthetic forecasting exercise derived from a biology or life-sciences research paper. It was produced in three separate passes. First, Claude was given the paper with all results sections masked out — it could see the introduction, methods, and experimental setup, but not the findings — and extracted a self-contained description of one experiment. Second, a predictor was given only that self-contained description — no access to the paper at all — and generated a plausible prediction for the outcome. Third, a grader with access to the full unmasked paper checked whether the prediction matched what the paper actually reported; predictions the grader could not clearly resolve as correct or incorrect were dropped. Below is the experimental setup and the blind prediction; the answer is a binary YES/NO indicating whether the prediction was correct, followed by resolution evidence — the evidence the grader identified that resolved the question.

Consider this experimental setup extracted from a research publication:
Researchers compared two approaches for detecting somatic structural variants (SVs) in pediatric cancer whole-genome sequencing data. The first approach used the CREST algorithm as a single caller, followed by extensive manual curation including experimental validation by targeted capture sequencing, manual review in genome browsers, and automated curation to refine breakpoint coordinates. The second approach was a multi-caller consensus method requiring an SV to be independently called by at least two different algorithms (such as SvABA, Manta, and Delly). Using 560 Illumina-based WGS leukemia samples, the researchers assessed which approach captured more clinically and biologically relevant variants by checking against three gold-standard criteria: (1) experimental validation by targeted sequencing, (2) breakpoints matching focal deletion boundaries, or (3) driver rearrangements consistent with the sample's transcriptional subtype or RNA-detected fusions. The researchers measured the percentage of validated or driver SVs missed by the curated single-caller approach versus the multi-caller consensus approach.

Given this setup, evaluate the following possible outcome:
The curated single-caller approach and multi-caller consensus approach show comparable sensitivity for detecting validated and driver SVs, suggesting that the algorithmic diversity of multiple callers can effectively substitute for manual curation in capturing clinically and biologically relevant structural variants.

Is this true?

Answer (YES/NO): NO